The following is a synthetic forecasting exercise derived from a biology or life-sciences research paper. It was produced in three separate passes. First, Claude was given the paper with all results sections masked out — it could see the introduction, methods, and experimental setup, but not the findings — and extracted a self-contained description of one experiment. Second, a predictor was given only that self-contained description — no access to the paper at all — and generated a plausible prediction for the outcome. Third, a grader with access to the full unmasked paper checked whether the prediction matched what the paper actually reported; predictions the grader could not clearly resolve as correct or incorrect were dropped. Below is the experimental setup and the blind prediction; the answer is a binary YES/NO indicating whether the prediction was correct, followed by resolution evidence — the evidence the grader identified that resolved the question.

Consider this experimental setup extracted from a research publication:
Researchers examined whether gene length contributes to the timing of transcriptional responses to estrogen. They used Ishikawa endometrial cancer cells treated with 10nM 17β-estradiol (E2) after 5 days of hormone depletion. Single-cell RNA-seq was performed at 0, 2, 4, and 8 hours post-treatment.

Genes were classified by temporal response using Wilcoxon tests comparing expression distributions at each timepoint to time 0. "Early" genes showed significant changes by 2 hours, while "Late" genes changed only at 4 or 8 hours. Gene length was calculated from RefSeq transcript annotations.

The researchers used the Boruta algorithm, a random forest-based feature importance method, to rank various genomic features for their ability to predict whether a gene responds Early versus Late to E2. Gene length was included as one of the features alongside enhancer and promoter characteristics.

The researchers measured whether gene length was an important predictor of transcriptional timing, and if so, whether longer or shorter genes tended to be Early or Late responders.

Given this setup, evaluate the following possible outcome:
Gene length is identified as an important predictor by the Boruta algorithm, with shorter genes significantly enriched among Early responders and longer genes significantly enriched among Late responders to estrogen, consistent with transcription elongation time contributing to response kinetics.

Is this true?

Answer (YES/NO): NO